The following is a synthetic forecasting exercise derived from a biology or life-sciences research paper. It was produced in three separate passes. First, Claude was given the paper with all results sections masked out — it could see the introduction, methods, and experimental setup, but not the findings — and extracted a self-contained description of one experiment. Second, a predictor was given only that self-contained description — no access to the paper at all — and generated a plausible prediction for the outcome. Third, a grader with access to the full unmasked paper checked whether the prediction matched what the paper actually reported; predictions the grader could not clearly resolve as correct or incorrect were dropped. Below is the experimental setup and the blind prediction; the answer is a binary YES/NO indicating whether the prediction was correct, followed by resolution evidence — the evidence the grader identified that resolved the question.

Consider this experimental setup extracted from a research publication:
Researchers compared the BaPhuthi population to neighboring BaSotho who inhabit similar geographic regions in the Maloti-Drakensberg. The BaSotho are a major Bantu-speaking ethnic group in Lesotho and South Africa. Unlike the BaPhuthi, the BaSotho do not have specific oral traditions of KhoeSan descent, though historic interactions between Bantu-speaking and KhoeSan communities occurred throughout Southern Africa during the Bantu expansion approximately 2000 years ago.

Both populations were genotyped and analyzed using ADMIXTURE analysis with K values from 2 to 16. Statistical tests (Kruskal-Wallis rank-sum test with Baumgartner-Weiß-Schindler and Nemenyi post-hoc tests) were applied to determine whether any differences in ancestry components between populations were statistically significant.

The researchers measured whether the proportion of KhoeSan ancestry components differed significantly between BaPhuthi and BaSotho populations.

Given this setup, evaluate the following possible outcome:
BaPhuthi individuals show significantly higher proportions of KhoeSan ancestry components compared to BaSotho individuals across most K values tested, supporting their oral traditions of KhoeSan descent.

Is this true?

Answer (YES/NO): NO